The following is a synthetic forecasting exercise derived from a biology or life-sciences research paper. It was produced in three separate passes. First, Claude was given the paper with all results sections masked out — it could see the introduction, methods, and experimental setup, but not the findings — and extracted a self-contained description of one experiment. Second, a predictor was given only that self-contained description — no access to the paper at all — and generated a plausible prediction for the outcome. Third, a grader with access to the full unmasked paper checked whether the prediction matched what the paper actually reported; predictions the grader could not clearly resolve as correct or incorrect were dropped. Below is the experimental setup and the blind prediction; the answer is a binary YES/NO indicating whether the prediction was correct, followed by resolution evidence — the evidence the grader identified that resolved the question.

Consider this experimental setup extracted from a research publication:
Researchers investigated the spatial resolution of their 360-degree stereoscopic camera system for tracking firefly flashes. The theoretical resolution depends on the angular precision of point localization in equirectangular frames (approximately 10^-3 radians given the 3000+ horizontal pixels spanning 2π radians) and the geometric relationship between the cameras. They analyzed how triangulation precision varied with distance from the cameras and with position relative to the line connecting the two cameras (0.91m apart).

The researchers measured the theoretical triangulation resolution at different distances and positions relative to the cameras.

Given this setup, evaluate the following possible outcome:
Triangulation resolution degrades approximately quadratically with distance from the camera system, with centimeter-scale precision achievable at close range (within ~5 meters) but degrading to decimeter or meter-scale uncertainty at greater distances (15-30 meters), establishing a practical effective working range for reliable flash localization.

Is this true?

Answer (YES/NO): NO